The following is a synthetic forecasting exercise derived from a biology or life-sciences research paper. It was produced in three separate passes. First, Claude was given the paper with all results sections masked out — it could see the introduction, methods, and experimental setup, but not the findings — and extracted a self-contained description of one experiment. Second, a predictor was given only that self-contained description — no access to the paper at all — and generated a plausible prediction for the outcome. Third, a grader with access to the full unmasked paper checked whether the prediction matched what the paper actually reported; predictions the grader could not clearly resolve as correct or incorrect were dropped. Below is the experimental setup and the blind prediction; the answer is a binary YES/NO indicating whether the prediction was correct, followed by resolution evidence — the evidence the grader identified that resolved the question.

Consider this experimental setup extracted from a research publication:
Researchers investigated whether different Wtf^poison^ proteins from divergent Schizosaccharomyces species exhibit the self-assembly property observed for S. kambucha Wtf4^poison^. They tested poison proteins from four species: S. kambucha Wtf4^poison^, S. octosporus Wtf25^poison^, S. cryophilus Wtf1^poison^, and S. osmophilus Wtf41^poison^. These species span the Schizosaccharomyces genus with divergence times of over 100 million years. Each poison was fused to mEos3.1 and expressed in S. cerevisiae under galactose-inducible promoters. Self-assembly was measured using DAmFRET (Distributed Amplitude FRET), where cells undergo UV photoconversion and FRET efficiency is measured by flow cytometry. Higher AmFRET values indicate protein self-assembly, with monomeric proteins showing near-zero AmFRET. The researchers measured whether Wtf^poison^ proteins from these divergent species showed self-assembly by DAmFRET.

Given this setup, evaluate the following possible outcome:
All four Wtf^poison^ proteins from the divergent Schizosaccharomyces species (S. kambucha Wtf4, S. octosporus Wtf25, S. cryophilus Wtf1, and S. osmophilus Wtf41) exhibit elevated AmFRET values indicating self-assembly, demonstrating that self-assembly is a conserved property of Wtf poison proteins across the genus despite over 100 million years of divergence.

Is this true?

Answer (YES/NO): YES